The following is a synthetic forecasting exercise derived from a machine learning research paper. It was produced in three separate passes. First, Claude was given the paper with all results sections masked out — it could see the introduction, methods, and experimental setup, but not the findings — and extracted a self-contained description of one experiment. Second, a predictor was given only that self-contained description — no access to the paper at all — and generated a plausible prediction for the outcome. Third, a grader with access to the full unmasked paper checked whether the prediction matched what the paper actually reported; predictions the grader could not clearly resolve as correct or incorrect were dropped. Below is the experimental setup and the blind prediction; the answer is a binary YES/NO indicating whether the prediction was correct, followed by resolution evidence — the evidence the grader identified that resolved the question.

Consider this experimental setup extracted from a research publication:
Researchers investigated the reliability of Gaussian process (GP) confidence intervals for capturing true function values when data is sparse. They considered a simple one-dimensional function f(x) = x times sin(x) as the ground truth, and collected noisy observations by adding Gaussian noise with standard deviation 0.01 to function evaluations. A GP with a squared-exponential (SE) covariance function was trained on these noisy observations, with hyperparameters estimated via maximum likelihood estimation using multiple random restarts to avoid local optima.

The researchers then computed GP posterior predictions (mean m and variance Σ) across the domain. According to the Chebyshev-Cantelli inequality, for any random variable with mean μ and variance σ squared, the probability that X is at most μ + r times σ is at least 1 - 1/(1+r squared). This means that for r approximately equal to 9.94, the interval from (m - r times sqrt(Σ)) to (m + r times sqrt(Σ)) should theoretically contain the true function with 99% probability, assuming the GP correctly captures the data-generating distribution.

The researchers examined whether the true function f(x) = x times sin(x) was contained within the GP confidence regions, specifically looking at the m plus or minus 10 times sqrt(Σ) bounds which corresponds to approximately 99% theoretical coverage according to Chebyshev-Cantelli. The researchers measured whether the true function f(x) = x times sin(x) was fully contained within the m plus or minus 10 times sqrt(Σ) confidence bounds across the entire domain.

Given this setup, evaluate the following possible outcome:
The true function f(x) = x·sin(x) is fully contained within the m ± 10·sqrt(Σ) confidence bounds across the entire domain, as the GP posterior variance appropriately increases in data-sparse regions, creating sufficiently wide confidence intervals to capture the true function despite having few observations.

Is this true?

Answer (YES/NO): NO